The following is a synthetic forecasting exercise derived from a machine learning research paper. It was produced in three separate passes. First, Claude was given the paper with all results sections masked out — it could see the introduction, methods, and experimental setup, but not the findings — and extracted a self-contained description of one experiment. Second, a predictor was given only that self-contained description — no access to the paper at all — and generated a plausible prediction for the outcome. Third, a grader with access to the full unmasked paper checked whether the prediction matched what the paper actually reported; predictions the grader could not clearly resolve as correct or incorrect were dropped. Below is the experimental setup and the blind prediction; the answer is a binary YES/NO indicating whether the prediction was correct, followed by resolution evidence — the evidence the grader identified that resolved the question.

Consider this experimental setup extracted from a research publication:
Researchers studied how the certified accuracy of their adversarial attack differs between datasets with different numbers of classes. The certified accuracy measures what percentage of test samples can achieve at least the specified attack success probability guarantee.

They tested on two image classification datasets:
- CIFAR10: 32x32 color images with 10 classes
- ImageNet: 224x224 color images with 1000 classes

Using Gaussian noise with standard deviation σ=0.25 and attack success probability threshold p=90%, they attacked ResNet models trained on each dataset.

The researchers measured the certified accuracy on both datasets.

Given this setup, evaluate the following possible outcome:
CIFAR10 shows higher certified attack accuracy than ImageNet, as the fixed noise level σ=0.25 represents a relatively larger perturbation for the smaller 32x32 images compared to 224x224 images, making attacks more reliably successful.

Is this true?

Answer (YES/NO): NO